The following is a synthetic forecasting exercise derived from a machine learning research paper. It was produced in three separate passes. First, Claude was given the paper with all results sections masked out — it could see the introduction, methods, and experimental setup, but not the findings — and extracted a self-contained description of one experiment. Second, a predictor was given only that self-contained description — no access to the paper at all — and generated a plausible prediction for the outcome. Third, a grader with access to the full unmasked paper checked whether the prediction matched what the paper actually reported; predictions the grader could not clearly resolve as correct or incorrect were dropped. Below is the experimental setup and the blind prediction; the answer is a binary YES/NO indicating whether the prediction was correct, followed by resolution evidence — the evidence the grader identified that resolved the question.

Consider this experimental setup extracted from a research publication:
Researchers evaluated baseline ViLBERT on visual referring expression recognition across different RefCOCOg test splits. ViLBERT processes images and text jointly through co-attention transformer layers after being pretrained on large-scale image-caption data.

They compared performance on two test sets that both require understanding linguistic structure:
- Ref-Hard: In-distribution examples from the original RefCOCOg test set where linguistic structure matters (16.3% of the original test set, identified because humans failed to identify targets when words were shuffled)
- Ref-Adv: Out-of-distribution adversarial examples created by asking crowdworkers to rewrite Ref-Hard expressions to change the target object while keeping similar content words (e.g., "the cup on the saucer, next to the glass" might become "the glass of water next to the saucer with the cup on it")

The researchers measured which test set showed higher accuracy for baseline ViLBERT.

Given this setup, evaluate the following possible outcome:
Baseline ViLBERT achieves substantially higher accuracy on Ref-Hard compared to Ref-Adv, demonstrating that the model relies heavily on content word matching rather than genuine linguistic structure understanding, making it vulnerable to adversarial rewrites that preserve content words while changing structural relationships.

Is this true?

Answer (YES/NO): NO